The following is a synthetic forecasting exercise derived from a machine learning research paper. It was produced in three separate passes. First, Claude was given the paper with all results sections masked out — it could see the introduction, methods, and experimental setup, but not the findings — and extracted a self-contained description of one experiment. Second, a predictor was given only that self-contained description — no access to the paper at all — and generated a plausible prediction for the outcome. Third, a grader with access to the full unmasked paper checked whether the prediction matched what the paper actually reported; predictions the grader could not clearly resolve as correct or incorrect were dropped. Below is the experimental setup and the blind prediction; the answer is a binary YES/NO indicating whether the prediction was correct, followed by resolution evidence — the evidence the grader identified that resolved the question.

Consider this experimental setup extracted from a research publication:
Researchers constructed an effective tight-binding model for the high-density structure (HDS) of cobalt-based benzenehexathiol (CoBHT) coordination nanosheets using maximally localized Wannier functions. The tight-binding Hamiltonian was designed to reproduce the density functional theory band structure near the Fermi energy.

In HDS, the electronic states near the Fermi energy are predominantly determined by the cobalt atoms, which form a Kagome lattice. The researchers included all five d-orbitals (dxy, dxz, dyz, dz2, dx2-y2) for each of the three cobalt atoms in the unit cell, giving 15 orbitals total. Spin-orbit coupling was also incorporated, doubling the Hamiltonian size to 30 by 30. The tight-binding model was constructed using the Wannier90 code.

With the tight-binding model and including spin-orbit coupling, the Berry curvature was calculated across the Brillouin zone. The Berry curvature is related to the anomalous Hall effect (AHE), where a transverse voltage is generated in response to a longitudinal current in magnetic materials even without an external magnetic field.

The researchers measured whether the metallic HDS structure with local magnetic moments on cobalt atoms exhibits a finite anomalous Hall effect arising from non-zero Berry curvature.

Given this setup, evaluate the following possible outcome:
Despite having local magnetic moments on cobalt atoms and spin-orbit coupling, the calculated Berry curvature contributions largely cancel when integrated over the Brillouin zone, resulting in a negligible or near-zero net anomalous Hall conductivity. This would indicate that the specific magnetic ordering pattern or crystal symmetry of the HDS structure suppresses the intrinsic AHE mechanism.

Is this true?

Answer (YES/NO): NO